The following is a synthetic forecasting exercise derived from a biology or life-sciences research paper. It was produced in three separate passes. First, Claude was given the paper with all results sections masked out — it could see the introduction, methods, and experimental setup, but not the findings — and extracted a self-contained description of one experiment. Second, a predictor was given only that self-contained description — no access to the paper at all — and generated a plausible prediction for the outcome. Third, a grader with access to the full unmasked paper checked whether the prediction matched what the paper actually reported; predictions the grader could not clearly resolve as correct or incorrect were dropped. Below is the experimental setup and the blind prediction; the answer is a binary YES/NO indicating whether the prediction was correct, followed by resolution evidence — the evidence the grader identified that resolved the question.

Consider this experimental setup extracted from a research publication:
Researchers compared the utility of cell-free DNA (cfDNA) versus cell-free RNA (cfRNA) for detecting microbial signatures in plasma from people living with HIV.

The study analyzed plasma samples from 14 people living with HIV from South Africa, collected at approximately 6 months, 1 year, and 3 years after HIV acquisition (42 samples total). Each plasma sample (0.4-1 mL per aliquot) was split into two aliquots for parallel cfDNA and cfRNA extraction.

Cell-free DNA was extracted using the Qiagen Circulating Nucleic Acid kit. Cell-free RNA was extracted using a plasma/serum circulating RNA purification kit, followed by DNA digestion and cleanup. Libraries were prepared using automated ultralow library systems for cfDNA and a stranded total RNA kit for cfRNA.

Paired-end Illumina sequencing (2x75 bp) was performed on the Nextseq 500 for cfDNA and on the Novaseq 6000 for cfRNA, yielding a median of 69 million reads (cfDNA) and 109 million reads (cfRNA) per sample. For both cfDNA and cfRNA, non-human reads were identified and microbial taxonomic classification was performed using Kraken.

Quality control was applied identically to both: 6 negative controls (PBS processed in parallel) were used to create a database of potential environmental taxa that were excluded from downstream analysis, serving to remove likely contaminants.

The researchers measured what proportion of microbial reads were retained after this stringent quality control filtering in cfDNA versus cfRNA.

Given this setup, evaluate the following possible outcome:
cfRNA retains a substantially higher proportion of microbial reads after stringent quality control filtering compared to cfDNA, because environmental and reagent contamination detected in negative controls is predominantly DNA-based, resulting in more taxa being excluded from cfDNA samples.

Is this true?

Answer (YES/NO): YES